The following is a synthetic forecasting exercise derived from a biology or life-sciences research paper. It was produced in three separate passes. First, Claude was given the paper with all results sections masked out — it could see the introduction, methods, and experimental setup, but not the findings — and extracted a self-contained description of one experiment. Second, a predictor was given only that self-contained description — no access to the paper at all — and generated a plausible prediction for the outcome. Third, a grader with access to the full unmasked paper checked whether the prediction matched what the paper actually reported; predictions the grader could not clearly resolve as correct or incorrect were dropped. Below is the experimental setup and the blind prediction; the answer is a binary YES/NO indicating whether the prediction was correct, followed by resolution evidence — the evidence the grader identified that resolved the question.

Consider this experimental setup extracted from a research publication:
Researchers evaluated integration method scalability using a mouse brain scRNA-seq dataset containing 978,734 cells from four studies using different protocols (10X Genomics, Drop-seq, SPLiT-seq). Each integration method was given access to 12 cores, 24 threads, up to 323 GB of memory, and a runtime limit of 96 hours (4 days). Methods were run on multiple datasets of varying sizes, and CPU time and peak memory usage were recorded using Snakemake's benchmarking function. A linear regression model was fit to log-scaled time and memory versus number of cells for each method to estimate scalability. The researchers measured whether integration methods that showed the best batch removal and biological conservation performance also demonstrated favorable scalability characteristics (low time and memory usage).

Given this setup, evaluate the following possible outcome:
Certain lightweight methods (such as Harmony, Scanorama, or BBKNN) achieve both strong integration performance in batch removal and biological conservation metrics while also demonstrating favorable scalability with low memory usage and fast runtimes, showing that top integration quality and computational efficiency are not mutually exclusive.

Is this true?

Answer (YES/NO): YES